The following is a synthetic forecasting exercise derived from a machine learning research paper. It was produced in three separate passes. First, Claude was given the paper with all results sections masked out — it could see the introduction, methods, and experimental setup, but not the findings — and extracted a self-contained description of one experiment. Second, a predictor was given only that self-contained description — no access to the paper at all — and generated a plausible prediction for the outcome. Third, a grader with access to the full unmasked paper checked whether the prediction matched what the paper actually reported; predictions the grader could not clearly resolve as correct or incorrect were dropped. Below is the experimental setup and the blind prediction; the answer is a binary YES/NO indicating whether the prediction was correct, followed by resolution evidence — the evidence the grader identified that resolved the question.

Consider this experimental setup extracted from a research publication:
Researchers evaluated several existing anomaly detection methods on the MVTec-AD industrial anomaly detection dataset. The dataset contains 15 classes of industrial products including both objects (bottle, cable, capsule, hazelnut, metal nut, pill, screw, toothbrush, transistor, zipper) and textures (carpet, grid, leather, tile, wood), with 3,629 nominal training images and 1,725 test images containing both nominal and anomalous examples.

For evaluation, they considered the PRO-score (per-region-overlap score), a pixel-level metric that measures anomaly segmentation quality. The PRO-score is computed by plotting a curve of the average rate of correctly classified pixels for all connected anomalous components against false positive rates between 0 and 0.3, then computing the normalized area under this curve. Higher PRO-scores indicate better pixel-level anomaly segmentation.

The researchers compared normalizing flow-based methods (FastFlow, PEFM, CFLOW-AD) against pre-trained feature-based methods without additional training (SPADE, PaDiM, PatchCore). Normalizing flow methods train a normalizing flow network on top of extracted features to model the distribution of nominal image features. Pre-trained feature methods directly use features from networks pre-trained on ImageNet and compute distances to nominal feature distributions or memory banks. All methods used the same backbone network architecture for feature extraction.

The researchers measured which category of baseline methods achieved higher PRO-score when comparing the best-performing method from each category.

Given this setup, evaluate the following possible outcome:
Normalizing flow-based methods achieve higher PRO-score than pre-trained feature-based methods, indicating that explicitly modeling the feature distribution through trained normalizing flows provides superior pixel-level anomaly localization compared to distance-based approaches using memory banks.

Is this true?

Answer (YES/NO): NO